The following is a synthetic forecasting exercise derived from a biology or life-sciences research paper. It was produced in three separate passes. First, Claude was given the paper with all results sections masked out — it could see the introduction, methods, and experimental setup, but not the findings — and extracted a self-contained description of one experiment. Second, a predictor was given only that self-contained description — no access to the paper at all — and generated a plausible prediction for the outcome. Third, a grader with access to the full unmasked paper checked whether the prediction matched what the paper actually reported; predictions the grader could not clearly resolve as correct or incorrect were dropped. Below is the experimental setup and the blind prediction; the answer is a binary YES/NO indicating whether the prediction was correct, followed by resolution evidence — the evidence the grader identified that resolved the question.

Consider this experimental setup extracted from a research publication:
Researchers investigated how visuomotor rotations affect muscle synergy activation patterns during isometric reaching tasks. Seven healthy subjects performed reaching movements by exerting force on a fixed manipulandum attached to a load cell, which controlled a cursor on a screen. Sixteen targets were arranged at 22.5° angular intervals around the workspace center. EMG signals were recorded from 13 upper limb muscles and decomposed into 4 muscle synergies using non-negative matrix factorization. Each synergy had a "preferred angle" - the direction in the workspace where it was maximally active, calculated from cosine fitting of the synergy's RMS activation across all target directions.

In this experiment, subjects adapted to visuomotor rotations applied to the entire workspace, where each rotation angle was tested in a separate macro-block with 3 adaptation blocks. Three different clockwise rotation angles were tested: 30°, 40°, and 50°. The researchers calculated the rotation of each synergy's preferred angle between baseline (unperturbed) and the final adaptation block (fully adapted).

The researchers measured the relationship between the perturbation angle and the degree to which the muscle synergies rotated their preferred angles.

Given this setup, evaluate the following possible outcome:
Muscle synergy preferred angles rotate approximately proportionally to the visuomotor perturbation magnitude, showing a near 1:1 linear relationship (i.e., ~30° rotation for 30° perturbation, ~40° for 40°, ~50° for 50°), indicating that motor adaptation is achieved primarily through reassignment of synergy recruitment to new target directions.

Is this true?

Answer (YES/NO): NO